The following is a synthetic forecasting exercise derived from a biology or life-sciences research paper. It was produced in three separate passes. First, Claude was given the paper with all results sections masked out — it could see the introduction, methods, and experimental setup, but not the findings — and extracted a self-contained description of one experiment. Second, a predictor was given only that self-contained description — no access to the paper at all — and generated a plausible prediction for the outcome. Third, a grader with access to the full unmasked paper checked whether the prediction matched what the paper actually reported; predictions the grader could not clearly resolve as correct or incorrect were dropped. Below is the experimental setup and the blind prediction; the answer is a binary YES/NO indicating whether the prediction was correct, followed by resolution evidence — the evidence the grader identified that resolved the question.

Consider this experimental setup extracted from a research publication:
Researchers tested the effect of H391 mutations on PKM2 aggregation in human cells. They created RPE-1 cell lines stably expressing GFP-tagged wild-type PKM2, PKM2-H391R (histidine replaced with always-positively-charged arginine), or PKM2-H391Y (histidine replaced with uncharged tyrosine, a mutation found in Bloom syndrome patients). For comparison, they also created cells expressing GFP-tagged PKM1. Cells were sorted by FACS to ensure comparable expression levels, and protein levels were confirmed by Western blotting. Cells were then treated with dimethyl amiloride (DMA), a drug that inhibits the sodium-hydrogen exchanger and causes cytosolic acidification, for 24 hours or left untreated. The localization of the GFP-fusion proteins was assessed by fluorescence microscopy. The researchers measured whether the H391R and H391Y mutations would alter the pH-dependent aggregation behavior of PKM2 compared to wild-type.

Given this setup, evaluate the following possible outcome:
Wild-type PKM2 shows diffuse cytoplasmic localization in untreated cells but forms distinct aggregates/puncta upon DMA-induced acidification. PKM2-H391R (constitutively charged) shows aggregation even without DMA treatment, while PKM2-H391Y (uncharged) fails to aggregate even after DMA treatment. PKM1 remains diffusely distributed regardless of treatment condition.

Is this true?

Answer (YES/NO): YES